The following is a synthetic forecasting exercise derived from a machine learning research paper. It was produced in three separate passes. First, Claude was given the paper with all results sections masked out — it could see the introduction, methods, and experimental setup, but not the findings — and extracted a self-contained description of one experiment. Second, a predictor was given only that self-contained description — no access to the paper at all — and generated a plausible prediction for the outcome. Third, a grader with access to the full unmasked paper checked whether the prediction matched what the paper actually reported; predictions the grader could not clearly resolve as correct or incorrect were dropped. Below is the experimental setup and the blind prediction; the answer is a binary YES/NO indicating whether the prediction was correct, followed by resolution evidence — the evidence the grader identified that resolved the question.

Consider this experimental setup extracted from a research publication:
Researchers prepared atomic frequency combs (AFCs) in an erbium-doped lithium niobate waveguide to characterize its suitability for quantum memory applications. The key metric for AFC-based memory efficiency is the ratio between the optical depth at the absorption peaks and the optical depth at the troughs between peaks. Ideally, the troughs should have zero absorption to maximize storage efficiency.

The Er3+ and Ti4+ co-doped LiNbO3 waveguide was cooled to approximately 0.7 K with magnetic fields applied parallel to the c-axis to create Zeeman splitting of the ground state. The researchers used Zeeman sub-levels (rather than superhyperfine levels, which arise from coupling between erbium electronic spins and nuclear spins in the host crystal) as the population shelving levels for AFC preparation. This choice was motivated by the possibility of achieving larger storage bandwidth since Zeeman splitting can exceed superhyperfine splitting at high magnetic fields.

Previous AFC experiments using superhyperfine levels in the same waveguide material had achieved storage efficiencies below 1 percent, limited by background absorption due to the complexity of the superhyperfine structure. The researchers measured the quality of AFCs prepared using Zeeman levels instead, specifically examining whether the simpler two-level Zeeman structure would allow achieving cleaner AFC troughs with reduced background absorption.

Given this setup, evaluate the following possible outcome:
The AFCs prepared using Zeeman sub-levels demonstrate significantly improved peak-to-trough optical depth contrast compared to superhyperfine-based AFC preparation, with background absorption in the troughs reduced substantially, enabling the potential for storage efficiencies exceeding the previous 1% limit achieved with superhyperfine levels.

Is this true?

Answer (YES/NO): NO